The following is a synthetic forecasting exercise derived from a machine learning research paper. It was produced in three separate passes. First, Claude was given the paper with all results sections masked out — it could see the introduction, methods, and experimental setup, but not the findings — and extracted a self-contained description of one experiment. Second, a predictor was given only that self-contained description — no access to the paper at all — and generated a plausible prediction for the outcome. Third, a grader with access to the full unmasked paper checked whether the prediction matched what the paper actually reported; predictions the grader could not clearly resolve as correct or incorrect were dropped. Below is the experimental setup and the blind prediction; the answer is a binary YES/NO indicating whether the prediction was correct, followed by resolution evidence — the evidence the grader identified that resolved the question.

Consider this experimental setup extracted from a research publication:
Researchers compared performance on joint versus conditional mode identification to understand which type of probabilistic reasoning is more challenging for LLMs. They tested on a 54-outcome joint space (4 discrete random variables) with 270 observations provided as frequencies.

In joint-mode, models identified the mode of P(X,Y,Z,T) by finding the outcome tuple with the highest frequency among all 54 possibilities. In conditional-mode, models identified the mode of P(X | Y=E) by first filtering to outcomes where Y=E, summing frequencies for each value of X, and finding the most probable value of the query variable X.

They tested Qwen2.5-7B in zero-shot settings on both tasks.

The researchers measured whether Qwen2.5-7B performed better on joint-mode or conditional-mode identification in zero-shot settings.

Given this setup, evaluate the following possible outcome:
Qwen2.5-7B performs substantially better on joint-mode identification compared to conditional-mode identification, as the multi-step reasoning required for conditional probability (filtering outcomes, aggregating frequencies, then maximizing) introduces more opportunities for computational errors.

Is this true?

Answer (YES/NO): NO